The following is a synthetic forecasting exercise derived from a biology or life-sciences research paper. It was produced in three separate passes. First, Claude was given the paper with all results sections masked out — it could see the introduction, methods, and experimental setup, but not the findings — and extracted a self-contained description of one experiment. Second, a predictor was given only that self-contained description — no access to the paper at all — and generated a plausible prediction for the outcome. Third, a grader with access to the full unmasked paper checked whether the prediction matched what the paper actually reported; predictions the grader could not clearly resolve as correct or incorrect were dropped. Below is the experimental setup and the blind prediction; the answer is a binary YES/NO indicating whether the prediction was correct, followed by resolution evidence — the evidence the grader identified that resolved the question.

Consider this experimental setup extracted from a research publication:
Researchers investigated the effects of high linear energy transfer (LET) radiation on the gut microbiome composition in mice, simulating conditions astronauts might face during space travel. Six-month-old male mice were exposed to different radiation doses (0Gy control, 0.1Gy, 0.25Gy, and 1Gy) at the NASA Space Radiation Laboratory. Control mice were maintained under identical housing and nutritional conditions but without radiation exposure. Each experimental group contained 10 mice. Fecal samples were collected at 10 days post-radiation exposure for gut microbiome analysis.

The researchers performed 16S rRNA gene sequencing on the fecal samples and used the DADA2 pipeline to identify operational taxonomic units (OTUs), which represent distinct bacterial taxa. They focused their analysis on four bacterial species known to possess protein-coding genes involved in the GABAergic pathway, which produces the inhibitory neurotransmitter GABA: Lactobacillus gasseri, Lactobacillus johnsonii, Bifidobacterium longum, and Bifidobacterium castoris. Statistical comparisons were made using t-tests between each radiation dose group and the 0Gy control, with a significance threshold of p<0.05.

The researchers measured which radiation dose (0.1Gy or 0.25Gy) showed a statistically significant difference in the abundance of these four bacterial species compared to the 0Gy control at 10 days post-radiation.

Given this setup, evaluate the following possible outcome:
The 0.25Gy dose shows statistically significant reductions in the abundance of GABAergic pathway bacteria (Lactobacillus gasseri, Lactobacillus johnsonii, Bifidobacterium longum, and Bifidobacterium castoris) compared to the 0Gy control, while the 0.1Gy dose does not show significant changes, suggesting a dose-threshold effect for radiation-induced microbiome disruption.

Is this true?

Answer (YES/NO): NO